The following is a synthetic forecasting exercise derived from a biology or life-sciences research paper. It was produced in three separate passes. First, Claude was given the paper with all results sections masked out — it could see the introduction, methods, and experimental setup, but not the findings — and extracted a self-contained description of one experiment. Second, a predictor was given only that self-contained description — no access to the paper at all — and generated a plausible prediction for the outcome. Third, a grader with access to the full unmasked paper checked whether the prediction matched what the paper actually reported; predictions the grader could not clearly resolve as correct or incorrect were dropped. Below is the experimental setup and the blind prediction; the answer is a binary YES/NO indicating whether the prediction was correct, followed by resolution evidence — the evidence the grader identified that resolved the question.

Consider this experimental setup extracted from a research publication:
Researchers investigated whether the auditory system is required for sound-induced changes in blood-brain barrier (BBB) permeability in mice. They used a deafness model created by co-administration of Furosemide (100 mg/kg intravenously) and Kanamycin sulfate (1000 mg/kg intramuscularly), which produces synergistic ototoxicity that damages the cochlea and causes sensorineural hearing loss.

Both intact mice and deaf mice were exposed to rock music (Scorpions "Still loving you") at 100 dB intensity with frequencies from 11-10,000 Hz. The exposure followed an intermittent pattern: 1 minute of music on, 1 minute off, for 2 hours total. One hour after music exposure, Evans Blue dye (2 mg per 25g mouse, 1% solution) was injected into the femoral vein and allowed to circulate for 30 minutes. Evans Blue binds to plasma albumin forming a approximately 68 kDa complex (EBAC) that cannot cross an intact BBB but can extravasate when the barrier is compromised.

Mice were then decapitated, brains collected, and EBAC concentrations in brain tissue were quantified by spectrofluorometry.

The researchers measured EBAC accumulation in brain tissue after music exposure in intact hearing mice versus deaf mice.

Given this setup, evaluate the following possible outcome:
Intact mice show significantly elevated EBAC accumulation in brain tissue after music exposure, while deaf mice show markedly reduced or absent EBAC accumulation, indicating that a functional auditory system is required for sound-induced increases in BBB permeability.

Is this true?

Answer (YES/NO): YES